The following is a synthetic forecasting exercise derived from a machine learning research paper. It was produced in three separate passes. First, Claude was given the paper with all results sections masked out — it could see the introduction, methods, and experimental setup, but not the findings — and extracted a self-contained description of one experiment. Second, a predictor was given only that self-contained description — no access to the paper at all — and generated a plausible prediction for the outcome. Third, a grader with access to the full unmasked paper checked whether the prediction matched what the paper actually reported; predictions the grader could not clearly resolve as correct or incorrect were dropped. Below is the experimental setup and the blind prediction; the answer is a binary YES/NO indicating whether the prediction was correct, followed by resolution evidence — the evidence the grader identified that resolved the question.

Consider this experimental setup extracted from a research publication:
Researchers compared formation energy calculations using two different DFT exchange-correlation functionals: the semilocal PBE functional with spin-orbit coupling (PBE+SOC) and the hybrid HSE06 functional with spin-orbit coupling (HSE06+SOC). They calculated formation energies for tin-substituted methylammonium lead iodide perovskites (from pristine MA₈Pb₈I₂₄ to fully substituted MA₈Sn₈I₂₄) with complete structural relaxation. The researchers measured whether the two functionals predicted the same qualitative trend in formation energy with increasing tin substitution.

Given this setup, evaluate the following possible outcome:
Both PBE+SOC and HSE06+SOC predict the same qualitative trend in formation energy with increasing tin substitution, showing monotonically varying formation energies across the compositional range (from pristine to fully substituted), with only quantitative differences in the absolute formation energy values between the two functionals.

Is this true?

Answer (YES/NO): NO